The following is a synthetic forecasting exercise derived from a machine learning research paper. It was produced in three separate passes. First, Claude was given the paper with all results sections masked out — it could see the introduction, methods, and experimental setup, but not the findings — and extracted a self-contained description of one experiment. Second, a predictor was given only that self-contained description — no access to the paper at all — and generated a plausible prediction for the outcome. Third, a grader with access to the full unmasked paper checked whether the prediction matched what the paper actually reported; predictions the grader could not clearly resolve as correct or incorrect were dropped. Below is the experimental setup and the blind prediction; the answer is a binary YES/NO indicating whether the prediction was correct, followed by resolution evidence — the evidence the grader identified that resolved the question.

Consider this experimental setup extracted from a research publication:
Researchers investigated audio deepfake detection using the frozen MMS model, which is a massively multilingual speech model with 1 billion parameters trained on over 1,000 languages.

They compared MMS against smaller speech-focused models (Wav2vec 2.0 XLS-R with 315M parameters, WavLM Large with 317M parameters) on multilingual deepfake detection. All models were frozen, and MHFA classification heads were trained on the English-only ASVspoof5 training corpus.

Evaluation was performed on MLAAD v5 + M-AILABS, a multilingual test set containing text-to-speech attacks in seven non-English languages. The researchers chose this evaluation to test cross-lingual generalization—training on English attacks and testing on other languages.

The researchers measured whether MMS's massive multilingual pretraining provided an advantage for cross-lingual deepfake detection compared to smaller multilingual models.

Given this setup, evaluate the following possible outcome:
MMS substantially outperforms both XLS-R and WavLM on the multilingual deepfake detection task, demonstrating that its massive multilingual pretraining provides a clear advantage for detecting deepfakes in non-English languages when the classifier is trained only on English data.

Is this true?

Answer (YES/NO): NO